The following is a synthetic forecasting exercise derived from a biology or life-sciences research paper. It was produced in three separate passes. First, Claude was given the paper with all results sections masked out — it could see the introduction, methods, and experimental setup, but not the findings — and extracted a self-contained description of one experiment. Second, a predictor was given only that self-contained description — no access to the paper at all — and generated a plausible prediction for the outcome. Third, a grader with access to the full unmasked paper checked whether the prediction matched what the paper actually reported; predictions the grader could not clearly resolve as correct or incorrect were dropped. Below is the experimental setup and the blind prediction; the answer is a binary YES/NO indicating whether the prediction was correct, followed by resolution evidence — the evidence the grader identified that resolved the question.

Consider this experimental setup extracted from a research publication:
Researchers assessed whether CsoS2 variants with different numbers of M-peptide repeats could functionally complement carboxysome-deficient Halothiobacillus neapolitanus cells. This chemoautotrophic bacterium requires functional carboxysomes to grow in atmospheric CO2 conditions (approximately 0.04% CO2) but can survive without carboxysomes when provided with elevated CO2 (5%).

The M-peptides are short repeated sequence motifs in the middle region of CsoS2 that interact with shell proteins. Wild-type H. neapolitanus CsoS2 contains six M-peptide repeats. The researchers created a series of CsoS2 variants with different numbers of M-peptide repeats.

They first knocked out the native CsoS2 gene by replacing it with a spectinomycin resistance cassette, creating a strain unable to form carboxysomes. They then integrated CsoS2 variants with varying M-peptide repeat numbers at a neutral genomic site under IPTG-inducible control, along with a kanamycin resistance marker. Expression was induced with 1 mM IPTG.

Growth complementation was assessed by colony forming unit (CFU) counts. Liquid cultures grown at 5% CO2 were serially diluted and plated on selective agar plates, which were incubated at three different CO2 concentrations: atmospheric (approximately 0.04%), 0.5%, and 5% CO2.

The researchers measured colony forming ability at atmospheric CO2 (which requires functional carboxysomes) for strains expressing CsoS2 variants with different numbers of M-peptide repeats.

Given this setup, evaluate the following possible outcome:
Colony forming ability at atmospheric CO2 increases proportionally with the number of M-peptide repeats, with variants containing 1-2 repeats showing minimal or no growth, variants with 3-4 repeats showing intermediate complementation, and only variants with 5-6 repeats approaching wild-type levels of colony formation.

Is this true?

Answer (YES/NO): NO